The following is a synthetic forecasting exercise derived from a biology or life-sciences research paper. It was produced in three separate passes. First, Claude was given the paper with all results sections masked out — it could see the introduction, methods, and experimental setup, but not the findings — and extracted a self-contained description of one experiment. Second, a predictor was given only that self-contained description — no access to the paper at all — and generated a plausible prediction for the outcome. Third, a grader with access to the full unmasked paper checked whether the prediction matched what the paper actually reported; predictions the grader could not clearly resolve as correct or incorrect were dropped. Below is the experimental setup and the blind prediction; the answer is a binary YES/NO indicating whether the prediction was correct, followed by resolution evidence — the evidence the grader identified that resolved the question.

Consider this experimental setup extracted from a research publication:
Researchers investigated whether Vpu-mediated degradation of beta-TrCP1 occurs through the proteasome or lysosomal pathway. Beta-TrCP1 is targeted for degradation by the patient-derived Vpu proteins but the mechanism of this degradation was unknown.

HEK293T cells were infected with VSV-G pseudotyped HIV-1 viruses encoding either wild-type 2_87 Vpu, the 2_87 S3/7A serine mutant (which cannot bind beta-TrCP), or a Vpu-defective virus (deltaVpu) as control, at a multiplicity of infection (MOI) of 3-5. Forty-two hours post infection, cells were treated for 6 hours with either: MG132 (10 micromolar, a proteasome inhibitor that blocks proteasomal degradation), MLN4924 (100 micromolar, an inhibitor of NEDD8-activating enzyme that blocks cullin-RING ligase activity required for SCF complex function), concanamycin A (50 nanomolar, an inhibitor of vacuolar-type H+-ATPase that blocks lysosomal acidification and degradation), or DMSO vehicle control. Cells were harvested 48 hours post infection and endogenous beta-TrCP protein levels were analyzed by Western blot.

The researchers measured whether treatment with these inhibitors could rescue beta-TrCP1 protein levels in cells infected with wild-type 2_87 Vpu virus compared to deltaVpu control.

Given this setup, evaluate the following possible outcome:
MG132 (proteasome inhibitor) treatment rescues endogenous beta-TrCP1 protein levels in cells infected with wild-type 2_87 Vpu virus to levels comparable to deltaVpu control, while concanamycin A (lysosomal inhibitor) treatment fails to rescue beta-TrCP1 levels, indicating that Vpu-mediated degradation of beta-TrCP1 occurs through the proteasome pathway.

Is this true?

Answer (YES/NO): YES